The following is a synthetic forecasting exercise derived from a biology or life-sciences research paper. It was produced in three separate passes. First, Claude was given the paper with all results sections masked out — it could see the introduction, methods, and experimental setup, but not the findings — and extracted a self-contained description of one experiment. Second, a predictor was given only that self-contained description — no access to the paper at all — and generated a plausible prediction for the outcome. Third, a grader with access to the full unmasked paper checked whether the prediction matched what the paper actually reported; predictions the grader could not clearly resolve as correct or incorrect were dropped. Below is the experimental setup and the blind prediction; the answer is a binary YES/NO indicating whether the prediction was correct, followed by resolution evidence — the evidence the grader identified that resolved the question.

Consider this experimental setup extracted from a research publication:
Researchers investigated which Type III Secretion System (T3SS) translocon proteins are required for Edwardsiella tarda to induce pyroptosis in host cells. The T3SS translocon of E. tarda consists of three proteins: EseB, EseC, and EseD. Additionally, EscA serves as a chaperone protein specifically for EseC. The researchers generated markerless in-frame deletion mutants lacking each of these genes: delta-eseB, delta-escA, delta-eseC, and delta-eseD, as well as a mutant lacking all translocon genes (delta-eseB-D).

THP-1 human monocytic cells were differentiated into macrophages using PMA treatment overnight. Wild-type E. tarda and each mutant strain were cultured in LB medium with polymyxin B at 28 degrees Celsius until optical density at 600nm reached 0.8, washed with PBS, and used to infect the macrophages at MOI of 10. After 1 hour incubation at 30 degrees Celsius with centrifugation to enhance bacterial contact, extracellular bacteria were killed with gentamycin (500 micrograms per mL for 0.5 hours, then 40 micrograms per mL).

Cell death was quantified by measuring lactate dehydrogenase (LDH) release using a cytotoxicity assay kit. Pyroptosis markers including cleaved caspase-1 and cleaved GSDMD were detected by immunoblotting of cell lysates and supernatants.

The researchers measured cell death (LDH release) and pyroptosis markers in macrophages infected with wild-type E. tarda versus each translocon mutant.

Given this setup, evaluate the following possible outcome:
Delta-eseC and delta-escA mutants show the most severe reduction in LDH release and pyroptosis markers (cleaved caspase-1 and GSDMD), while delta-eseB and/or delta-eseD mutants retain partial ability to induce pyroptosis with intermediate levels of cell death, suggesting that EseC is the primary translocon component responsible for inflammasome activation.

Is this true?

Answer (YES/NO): NO